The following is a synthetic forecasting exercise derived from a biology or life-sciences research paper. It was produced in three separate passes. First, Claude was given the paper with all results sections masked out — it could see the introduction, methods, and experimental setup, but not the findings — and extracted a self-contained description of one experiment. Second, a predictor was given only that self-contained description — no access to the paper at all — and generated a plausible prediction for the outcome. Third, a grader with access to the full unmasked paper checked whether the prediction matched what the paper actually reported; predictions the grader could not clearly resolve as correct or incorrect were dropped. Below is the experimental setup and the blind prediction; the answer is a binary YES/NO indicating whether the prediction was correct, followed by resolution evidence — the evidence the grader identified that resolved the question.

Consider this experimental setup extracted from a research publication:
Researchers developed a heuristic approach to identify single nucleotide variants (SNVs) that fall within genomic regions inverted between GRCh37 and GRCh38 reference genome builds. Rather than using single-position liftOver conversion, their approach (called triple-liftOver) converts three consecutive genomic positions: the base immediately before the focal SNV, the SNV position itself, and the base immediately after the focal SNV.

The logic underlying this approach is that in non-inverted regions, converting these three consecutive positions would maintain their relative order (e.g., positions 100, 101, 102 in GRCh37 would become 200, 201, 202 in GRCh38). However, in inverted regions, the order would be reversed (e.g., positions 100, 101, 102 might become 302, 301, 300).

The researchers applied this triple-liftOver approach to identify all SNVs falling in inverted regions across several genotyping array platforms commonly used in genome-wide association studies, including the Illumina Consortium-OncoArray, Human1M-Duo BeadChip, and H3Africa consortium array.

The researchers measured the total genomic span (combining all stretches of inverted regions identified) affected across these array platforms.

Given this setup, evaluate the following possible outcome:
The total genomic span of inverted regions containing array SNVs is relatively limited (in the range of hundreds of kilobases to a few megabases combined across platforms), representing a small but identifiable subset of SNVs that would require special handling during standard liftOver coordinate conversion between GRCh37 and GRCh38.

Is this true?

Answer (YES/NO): YES